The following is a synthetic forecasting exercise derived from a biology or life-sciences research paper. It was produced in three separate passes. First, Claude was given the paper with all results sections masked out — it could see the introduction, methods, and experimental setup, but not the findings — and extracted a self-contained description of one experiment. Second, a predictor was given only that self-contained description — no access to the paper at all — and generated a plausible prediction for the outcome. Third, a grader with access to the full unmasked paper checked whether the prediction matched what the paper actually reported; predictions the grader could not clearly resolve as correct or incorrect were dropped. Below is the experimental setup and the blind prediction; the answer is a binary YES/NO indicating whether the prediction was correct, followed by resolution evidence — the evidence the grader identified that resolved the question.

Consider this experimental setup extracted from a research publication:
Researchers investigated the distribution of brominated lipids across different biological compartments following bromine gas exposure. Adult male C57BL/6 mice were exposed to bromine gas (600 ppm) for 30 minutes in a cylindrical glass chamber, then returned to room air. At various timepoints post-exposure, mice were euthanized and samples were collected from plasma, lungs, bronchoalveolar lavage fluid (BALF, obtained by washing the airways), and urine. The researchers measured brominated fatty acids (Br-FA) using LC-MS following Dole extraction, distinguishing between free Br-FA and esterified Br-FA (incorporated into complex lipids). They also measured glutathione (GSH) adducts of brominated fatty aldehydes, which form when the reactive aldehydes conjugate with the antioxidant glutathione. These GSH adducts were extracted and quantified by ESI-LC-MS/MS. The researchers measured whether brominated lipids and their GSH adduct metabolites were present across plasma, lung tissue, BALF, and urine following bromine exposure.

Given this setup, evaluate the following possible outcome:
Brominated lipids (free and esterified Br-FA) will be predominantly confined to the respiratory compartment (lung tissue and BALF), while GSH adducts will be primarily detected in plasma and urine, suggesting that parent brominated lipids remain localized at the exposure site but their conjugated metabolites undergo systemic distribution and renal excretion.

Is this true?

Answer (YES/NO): NO